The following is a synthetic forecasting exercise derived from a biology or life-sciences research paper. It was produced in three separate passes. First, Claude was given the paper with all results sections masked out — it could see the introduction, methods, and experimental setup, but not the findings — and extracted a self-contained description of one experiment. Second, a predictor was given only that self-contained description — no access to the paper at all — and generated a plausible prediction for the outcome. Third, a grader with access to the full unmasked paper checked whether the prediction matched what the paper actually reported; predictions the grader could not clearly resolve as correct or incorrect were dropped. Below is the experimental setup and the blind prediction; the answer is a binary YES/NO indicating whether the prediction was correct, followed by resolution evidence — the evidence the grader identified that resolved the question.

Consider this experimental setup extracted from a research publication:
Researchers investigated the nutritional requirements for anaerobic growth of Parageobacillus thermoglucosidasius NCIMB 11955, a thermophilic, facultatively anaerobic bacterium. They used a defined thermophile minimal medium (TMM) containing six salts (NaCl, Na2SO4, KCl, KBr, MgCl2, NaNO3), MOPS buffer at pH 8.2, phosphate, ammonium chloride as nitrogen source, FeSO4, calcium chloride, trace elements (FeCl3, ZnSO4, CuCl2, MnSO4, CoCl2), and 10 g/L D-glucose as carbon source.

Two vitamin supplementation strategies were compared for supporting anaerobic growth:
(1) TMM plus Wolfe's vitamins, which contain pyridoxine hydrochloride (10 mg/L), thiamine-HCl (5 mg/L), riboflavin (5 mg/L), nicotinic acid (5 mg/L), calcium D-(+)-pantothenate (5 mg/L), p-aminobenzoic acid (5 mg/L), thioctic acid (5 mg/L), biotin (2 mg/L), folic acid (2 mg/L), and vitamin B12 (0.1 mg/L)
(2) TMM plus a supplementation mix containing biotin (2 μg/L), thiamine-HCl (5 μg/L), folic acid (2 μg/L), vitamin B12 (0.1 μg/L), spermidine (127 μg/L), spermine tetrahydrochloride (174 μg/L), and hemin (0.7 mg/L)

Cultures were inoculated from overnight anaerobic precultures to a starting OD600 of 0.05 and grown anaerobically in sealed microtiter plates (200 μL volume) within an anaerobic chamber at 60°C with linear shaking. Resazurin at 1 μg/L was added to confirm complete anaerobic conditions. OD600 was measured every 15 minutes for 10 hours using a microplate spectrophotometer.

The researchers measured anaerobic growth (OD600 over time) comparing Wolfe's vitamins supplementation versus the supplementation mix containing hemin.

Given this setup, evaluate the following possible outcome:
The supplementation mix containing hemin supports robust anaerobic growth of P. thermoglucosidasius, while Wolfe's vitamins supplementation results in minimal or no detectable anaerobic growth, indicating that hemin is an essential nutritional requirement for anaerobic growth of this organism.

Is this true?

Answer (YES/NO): NO